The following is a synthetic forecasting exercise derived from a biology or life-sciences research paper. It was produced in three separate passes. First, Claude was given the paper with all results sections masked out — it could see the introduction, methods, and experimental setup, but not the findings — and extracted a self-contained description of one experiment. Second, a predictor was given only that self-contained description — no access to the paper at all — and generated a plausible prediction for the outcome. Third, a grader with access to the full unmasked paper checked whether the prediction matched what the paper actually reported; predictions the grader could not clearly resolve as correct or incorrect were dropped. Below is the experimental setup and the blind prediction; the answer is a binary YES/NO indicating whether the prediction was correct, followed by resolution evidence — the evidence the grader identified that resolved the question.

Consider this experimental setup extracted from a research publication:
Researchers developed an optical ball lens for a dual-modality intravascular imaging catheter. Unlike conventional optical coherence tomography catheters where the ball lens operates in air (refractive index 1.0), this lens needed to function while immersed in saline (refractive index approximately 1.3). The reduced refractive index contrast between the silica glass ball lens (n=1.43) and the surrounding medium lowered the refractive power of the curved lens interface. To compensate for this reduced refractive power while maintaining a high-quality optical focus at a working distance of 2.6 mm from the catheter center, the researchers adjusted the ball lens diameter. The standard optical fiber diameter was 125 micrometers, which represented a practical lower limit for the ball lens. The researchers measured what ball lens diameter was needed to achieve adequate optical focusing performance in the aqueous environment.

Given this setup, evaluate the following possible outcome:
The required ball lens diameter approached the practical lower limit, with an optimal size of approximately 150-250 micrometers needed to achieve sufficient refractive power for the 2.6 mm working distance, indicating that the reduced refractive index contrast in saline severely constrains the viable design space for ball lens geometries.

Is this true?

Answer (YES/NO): YES